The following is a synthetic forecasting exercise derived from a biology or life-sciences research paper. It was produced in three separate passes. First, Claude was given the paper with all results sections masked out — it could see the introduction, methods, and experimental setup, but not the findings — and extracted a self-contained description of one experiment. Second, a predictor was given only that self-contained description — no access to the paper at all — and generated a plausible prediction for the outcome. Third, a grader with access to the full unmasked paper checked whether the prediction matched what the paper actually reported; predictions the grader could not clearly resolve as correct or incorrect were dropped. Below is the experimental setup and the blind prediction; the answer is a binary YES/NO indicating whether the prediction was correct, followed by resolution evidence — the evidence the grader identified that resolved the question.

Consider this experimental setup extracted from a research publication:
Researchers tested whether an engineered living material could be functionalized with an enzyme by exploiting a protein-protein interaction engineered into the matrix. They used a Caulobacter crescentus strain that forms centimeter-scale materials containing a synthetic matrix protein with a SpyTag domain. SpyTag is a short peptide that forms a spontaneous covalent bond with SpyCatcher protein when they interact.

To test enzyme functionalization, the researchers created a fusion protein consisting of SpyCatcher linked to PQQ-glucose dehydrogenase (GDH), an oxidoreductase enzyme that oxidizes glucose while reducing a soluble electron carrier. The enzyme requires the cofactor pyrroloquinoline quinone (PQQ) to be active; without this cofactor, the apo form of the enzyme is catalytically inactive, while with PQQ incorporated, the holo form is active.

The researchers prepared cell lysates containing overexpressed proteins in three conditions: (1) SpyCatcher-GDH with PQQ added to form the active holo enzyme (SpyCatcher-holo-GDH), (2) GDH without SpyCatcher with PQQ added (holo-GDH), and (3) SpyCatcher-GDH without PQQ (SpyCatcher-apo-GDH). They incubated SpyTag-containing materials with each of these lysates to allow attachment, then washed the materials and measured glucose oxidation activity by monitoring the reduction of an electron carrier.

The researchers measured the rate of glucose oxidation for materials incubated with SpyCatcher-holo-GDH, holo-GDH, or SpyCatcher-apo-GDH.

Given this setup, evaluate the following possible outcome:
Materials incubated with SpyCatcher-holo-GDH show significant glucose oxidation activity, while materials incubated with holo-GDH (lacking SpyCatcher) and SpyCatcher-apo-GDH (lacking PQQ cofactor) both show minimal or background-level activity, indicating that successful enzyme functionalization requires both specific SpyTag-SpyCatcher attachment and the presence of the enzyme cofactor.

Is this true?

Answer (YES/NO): YES